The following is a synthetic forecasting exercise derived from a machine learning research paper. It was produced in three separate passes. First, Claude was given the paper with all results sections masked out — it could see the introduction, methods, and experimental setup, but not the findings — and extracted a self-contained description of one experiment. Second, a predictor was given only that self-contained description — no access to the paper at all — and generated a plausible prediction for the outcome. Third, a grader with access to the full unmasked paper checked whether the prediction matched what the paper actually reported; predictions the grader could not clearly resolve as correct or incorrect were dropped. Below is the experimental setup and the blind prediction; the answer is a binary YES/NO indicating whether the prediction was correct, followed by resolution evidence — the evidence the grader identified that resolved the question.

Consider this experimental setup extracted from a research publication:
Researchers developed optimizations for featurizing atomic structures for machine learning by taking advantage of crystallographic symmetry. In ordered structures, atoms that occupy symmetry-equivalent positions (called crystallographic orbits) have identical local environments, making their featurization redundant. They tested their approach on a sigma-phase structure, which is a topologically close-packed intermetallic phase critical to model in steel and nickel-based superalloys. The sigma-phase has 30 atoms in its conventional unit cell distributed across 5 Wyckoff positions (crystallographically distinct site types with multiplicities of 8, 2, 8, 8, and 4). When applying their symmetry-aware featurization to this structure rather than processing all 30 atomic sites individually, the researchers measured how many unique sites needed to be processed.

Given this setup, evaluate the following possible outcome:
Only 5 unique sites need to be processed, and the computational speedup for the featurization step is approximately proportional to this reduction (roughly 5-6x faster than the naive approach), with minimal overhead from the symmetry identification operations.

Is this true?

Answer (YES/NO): YES